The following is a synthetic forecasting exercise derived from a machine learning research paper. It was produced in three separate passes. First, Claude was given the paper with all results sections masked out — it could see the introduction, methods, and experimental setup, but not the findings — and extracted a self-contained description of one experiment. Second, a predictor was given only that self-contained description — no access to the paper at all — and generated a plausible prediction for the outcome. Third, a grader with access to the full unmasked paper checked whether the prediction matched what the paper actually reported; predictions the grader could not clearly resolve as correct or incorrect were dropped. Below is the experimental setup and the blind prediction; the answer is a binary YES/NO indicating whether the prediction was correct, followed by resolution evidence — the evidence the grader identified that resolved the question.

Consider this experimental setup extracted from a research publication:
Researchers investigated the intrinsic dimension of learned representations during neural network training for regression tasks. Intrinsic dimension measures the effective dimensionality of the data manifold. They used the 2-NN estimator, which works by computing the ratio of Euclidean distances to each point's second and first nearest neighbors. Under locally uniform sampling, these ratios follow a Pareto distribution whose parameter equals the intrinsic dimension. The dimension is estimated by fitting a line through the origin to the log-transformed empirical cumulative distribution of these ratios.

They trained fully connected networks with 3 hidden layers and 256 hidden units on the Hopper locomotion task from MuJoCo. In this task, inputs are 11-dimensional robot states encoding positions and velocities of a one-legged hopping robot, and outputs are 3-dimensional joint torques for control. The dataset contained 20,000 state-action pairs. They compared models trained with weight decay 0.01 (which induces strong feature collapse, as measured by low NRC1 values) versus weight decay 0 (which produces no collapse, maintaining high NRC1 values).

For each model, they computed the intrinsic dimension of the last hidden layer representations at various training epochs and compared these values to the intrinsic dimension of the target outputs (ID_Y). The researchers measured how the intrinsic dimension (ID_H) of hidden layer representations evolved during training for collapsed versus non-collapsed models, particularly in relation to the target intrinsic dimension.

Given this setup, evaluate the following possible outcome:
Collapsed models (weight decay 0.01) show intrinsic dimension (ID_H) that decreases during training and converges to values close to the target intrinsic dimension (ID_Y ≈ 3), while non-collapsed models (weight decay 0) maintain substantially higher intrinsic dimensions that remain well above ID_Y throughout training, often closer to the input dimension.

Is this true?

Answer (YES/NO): NO